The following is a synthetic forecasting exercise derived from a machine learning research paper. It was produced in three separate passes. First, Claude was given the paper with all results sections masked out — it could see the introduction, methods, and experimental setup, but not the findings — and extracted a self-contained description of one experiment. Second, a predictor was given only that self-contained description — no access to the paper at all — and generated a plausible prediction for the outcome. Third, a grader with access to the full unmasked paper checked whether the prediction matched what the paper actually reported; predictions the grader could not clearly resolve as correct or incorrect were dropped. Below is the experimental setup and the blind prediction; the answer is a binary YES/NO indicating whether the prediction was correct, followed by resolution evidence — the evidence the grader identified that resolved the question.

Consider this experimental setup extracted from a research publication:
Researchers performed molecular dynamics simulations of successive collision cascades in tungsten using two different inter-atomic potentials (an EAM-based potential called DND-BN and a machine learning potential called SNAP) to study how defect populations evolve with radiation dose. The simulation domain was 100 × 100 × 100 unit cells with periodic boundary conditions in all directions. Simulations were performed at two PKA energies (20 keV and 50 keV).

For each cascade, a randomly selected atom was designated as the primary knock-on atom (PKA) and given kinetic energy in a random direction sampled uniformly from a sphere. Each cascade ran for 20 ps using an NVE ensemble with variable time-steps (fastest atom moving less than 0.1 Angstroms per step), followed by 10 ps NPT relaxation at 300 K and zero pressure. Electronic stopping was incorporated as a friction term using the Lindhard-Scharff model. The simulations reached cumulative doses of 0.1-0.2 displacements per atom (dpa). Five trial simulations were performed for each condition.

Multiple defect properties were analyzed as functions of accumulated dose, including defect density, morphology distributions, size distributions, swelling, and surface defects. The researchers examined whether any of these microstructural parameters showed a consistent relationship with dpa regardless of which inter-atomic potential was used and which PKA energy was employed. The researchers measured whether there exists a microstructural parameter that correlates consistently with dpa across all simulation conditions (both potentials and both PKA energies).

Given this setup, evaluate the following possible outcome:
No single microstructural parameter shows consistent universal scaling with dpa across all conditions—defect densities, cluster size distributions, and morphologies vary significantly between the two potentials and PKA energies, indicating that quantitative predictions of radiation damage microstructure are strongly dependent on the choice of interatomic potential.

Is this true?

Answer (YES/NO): NO